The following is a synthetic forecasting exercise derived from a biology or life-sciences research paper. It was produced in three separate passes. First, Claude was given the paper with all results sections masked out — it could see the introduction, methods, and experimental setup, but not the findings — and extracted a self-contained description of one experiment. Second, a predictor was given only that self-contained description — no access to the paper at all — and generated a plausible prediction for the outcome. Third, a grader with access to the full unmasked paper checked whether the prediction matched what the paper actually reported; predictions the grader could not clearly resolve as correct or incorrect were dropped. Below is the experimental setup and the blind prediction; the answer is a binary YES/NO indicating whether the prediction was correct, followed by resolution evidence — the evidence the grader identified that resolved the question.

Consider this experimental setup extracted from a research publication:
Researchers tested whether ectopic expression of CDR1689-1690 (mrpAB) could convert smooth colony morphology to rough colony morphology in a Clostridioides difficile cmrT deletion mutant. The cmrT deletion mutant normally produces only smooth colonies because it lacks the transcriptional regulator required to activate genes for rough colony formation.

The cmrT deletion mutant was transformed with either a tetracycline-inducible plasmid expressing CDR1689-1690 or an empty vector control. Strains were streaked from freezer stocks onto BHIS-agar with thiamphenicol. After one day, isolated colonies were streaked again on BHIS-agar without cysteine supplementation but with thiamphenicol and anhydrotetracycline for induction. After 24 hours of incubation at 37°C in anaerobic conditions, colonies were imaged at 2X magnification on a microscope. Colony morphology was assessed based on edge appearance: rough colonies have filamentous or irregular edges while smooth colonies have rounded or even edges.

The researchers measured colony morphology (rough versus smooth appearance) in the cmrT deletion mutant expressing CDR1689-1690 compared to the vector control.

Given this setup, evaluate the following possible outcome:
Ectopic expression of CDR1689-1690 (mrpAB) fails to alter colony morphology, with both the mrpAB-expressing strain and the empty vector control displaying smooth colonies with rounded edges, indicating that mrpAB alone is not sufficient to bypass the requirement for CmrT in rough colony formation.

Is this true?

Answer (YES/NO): NO